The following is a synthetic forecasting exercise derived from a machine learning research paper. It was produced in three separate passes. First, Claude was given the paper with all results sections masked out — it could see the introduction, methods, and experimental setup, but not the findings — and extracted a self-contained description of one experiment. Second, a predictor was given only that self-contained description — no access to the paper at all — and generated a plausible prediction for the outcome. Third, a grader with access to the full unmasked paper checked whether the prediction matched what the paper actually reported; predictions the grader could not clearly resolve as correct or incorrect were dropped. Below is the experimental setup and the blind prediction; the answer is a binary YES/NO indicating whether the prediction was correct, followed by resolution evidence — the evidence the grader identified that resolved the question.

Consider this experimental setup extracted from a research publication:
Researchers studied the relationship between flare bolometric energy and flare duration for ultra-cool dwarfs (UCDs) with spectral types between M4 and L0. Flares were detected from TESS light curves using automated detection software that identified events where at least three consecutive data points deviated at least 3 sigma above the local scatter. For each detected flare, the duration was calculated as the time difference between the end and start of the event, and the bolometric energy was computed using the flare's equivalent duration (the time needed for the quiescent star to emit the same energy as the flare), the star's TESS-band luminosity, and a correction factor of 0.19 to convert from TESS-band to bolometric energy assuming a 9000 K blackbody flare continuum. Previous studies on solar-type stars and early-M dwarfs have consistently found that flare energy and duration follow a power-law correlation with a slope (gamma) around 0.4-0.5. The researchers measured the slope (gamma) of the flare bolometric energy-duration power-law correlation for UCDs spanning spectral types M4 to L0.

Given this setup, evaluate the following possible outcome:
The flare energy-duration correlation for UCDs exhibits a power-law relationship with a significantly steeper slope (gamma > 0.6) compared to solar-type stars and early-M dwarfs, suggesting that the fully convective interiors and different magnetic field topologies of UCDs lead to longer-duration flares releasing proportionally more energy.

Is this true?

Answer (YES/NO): NO